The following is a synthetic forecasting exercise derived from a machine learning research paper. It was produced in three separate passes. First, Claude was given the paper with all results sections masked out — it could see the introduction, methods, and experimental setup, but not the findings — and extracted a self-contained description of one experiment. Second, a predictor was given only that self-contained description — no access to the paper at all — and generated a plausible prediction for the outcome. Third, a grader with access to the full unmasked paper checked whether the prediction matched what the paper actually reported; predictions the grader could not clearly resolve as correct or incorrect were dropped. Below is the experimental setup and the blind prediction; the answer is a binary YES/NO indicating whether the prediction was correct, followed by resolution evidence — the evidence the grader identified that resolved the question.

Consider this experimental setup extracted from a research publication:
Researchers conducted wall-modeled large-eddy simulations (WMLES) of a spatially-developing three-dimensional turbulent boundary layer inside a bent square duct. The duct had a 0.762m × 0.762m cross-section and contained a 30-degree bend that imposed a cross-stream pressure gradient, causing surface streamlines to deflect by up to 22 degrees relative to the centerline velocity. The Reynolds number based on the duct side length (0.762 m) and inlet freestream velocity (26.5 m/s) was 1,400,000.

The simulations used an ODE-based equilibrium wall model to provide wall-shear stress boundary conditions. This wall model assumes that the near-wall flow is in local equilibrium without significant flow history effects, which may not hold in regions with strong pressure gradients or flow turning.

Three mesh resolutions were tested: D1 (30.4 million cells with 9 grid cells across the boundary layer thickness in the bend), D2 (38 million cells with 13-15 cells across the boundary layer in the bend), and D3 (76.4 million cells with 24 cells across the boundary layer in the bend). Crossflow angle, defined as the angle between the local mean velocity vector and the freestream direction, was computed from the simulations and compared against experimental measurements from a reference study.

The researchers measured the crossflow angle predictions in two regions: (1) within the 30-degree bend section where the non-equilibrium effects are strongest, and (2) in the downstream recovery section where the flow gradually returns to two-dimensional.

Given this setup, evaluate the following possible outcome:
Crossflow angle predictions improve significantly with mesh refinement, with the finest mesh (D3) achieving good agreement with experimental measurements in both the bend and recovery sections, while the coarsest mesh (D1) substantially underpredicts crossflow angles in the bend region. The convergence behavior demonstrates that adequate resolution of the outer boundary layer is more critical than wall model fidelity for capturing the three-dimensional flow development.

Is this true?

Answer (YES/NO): NO